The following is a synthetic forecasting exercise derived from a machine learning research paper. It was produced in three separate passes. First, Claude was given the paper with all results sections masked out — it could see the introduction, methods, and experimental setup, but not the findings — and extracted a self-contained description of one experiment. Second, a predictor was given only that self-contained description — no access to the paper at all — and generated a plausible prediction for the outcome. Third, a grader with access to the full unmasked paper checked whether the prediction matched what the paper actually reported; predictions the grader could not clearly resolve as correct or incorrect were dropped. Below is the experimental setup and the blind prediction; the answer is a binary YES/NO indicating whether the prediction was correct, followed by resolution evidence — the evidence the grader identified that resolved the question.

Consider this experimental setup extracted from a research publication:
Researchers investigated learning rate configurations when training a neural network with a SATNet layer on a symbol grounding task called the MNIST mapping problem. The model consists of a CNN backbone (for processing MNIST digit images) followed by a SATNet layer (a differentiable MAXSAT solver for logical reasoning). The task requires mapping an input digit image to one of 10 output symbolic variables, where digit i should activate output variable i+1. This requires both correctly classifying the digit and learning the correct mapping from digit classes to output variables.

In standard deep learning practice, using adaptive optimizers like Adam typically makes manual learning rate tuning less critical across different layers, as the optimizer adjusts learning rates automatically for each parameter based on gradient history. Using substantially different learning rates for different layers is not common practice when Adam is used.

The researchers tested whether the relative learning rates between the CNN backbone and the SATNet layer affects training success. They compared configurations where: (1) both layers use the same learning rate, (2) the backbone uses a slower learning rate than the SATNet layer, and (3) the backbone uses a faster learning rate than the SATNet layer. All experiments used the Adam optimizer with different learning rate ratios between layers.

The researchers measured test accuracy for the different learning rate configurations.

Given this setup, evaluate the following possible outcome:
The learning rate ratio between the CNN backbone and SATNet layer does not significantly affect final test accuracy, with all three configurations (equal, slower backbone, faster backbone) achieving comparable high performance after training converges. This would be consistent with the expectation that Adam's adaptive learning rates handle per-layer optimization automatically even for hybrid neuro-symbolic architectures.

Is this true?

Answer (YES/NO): NO